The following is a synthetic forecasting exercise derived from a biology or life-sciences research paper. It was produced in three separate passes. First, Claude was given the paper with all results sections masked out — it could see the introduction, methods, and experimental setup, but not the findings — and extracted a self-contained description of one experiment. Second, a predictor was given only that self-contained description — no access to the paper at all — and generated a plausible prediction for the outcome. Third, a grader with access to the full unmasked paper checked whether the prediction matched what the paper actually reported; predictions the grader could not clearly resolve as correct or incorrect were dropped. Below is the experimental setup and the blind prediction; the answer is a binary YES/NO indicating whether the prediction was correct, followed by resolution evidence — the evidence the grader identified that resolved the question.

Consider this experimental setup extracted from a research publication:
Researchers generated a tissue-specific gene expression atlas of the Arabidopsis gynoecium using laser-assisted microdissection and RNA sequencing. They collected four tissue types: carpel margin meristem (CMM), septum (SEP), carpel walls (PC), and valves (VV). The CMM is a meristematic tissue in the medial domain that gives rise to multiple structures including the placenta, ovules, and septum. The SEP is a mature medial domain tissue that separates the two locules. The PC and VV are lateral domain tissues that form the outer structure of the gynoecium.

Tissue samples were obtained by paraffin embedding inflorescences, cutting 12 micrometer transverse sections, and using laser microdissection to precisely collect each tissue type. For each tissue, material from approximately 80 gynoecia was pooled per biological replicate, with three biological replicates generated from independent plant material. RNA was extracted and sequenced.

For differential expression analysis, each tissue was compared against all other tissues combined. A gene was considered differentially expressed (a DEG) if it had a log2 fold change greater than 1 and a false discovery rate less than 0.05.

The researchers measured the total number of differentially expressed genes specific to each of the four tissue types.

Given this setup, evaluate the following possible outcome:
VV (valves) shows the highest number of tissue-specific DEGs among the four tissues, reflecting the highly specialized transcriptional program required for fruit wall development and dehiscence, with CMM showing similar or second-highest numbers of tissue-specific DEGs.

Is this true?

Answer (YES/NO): YES